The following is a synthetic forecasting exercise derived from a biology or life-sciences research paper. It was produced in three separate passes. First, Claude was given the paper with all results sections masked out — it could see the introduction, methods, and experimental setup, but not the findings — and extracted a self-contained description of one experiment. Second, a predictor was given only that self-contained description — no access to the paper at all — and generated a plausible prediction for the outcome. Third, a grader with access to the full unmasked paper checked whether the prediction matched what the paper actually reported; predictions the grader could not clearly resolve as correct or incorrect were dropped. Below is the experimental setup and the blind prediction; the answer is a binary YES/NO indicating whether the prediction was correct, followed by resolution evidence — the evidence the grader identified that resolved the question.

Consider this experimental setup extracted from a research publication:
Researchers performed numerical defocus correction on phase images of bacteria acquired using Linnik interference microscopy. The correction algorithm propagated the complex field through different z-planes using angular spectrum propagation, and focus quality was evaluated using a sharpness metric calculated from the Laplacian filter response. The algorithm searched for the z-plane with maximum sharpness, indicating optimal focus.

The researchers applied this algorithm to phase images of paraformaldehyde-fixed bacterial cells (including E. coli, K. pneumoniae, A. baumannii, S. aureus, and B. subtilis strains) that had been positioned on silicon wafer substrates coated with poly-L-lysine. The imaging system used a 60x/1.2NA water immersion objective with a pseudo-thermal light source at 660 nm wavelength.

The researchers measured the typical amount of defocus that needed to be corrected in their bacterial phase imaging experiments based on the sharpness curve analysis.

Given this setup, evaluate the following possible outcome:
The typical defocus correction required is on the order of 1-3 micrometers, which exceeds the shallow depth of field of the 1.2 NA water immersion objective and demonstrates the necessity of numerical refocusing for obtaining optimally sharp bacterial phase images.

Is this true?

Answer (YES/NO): YES